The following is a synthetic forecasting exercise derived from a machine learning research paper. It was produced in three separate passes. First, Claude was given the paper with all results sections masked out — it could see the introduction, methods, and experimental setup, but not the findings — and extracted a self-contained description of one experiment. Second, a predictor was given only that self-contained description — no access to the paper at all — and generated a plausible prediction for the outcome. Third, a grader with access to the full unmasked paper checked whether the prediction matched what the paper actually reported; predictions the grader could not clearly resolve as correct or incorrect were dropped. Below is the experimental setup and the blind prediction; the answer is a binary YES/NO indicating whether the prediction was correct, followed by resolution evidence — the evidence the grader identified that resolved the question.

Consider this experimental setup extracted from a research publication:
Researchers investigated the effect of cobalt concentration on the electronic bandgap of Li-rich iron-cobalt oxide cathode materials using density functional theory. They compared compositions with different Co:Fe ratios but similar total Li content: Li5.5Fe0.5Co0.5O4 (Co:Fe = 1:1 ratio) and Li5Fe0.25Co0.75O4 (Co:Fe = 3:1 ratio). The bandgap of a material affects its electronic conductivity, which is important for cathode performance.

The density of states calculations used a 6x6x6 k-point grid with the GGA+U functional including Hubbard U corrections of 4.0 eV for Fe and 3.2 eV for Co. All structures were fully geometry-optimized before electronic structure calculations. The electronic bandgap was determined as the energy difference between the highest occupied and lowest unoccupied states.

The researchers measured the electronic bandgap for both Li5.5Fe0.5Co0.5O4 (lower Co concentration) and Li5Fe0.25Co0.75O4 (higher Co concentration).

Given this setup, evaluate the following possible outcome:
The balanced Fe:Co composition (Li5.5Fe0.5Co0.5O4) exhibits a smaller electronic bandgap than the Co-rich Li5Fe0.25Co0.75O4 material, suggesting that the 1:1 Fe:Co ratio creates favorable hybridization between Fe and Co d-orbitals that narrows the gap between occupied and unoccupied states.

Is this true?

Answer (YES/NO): NO